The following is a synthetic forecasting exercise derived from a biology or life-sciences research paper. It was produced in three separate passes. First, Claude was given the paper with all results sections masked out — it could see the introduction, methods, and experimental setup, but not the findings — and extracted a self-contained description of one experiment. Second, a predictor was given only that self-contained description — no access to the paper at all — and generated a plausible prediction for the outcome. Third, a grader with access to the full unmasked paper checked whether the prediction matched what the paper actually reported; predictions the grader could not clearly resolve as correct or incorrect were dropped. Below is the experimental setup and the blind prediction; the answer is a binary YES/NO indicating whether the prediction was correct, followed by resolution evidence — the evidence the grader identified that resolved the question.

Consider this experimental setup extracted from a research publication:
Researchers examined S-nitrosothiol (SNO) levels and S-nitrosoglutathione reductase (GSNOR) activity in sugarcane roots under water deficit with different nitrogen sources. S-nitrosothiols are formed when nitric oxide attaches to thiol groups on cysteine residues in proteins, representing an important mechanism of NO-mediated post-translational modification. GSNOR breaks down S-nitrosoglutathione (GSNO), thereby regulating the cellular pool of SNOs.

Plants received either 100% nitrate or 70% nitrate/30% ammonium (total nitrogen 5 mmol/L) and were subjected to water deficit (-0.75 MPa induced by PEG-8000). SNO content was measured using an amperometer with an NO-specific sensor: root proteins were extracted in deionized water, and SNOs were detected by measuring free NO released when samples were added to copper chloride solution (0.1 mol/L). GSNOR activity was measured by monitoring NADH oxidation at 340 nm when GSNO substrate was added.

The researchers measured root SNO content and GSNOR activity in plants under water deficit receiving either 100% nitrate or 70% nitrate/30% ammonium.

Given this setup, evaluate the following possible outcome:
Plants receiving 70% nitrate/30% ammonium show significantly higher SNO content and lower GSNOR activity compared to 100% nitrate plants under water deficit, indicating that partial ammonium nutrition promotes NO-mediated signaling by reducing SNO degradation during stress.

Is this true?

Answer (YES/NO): YES